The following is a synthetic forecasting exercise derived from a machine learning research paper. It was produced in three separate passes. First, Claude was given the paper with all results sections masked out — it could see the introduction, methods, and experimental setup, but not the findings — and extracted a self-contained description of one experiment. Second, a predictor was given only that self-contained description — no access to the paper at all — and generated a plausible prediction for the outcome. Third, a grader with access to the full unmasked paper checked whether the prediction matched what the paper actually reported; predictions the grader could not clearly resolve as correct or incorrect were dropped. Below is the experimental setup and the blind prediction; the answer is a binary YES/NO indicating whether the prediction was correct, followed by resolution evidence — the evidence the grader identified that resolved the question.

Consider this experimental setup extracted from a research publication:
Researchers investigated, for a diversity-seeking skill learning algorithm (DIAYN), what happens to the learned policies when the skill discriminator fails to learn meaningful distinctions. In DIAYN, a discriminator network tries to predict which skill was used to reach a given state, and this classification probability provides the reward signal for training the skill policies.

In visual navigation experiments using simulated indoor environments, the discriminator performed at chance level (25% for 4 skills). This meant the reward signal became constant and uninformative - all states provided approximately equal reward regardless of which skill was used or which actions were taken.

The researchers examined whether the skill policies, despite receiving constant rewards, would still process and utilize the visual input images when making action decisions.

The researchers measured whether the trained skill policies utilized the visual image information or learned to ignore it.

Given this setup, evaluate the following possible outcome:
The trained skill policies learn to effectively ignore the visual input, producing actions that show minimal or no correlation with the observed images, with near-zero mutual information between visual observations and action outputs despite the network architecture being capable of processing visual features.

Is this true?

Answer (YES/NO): YES